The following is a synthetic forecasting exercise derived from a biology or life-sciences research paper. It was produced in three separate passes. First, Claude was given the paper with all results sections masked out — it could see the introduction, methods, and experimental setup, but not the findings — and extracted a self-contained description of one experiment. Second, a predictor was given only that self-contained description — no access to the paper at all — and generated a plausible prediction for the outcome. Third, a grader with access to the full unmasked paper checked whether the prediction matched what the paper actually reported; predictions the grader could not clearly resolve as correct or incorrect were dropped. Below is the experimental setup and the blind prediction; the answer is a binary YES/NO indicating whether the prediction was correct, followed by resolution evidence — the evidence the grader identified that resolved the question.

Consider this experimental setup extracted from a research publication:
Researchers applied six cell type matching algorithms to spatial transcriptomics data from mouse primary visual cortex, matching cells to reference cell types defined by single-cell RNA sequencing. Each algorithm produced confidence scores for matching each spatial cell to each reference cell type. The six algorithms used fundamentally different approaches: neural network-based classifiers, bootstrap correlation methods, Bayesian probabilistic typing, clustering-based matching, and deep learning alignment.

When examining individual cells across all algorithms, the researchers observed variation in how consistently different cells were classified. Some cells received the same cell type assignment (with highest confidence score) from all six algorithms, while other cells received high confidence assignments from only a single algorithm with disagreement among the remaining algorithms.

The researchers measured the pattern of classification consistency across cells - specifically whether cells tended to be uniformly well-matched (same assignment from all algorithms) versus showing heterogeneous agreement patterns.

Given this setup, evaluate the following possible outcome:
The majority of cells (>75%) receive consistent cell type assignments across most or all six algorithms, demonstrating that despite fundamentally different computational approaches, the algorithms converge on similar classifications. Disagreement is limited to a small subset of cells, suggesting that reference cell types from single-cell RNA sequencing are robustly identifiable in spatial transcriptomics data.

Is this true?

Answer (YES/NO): NO